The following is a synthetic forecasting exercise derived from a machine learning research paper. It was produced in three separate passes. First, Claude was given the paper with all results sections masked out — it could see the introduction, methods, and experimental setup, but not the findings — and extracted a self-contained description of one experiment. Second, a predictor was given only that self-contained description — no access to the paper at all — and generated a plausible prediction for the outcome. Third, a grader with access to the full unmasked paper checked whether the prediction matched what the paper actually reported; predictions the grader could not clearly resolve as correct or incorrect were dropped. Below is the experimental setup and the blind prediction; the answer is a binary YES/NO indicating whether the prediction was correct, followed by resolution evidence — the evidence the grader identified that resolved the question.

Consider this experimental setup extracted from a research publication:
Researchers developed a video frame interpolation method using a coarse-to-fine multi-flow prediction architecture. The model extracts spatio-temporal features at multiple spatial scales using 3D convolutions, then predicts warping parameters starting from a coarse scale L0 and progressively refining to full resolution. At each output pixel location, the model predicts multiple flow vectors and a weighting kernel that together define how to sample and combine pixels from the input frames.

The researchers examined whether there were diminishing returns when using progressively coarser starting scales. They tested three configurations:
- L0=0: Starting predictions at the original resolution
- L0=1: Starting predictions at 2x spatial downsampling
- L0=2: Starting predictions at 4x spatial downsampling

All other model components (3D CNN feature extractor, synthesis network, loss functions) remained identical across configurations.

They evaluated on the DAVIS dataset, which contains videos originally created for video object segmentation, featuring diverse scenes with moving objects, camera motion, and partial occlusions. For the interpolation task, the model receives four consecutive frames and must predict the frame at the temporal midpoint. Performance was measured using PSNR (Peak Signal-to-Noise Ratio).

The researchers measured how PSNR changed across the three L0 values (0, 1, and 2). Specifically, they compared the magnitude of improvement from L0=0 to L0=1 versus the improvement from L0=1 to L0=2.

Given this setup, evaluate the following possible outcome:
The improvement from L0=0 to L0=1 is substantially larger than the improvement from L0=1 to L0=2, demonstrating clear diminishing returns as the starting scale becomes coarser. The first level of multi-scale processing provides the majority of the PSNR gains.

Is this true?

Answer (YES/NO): YES